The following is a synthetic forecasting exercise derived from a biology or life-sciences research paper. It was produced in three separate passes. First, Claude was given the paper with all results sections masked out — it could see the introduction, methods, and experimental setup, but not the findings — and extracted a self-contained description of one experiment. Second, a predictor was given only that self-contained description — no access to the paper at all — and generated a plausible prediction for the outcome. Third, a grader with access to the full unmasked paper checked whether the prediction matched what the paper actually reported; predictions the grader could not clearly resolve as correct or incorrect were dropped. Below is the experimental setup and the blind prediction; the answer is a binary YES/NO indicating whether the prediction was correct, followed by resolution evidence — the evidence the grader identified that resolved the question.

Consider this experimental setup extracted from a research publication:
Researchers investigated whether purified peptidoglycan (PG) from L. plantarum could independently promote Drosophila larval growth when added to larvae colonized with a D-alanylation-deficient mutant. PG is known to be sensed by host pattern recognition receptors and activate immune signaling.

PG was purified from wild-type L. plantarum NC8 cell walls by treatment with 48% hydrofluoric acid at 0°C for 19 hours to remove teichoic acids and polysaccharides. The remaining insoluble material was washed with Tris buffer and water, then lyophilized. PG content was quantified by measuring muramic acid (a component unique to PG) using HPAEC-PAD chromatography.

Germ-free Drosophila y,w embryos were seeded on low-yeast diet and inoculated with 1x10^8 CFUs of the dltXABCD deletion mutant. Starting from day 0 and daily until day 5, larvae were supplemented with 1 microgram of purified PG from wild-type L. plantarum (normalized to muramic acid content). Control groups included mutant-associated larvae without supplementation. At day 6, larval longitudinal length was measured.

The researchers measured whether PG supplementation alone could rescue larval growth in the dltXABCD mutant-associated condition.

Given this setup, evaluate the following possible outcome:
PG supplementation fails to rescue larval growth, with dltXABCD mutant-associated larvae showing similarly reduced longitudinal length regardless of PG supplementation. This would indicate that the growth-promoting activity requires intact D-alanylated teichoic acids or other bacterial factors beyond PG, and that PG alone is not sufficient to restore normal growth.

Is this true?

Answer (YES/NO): YES